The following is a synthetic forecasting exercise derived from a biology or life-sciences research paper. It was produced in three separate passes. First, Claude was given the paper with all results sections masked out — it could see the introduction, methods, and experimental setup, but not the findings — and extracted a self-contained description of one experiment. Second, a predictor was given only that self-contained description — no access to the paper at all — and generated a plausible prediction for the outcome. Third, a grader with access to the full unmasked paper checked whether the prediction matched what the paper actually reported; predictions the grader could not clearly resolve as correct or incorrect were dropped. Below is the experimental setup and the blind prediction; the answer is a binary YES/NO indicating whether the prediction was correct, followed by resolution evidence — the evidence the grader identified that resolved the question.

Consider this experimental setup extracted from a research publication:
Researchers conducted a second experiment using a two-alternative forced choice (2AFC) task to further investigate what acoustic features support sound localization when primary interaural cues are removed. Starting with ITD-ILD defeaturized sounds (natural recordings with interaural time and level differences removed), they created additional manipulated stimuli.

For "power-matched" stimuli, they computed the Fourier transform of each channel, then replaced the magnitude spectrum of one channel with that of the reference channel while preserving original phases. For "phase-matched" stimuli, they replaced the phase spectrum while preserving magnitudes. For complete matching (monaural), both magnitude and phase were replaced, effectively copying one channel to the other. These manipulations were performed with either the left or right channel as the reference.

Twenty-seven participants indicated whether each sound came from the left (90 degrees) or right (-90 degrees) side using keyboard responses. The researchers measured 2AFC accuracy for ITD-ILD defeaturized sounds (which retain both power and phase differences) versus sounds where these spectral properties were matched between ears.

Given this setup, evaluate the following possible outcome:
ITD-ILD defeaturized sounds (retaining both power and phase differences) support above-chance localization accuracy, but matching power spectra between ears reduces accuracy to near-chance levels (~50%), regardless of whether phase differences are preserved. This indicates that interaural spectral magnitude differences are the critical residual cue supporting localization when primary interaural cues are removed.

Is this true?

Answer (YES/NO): NO